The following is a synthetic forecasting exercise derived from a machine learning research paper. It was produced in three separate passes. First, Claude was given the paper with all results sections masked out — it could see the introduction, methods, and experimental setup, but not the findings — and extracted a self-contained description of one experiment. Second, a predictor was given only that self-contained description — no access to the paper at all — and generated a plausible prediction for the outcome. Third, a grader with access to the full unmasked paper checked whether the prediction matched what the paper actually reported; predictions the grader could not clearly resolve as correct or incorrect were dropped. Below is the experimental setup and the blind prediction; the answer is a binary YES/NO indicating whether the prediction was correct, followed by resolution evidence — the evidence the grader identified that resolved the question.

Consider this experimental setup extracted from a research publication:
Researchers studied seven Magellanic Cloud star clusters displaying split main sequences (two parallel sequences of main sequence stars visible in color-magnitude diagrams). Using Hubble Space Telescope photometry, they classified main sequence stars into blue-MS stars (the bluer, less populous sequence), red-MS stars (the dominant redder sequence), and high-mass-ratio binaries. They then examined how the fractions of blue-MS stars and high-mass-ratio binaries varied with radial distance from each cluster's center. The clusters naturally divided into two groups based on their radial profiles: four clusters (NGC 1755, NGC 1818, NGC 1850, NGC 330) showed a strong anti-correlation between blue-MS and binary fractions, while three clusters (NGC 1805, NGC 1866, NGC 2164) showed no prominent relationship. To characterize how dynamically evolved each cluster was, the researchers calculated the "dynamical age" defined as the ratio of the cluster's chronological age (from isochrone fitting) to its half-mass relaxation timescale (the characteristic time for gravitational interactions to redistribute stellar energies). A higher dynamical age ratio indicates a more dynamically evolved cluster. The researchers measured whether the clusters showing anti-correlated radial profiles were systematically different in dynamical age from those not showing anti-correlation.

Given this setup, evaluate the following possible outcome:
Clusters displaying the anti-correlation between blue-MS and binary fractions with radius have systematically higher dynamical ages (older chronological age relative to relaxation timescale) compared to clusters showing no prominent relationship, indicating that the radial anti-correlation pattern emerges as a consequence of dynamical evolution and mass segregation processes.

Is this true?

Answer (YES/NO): NO